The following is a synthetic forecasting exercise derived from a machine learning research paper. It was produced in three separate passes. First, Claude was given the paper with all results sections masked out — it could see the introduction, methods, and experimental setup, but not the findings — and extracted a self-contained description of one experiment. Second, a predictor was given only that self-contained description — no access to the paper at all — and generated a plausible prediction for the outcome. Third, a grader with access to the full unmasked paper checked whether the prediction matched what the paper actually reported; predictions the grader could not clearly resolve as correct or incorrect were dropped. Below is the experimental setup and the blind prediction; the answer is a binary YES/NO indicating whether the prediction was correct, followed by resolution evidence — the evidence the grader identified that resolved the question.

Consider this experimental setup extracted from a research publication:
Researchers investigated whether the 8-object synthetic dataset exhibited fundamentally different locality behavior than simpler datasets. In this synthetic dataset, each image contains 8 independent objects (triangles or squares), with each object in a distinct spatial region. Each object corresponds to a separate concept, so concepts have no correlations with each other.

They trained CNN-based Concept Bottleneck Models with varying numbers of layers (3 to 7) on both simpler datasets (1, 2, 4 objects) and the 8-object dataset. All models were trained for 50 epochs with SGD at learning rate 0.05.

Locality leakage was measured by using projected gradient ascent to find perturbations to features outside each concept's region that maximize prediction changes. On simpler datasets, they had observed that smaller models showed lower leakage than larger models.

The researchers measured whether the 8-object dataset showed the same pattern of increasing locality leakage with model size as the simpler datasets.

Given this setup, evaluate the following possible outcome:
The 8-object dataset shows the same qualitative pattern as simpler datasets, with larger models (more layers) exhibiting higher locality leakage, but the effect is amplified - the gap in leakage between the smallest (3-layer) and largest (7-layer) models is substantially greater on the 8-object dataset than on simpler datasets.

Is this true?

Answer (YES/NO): NO